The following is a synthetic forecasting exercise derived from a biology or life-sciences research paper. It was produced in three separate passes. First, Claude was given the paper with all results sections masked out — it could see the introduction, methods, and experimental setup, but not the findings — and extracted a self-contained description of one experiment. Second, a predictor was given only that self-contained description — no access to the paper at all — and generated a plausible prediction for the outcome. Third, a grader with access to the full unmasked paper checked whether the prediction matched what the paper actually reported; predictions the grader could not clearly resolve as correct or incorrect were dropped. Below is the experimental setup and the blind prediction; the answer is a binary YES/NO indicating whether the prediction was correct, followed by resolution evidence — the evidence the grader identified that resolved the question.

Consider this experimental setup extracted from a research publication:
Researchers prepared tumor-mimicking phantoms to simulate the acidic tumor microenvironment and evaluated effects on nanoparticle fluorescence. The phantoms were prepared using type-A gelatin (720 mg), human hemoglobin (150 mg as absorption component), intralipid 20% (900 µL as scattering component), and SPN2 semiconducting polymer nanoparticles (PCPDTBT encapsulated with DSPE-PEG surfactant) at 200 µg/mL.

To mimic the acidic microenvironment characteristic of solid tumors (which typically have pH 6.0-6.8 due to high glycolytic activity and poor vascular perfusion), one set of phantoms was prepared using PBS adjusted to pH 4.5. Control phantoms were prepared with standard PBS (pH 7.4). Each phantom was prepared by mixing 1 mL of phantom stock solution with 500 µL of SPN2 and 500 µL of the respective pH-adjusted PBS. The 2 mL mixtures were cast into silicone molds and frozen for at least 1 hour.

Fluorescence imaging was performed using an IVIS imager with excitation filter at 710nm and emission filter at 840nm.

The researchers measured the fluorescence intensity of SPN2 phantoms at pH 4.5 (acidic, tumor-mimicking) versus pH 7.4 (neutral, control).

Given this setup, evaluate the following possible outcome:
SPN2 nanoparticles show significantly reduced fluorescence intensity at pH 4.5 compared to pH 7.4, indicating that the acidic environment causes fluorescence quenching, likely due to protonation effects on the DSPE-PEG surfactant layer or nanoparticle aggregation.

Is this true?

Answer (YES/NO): NO